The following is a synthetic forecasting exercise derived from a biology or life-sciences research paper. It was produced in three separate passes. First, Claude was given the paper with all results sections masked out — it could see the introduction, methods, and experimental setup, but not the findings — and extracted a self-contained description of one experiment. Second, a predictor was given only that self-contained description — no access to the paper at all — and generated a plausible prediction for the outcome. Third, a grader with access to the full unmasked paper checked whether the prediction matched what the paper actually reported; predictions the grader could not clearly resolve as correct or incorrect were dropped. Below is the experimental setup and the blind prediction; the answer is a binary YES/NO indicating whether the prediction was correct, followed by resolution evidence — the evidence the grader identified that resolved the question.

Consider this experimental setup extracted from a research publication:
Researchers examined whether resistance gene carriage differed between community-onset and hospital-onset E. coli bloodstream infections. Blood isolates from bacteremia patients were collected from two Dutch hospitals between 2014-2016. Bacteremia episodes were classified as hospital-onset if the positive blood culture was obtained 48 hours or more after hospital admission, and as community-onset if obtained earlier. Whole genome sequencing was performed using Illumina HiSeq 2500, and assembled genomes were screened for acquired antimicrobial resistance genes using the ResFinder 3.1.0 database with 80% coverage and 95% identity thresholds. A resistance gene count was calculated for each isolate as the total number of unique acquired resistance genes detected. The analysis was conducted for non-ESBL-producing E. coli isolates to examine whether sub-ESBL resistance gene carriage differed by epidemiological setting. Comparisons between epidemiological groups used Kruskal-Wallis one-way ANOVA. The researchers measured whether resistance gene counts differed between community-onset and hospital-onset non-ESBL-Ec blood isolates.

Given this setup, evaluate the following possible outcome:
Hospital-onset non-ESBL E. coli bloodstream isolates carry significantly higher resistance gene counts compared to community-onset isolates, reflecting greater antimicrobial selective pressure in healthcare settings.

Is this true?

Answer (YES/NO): NO